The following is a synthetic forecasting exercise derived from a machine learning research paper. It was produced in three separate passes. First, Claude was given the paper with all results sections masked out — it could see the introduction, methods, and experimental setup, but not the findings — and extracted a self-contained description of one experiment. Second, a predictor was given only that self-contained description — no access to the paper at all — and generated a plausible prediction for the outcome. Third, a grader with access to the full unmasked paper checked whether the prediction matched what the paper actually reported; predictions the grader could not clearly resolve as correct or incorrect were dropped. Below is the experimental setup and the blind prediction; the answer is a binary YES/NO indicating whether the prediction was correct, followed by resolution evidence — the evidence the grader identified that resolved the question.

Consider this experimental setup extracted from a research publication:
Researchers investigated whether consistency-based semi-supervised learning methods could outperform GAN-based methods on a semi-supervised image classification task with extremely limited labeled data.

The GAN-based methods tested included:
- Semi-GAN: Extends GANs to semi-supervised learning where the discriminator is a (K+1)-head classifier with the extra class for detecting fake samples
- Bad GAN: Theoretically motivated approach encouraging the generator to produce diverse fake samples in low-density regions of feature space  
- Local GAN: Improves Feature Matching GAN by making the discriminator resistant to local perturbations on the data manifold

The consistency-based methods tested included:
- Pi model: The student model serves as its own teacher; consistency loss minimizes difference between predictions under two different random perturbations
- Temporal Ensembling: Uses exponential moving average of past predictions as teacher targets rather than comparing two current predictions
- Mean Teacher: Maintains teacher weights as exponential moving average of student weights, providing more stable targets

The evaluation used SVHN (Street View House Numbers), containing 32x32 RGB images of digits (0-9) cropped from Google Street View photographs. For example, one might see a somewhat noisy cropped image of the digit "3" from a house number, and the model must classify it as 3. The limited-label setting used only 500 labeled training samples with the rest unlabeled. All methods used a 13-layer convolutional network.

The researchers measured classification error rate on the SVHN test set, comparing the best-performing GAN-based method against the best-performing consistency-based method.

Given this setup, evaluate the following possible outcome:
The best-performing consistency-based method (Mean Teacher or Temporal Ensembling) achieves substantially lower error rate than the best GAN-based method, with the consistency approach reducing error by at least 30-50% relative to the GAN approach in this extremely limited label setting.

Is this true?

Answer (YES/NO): NO